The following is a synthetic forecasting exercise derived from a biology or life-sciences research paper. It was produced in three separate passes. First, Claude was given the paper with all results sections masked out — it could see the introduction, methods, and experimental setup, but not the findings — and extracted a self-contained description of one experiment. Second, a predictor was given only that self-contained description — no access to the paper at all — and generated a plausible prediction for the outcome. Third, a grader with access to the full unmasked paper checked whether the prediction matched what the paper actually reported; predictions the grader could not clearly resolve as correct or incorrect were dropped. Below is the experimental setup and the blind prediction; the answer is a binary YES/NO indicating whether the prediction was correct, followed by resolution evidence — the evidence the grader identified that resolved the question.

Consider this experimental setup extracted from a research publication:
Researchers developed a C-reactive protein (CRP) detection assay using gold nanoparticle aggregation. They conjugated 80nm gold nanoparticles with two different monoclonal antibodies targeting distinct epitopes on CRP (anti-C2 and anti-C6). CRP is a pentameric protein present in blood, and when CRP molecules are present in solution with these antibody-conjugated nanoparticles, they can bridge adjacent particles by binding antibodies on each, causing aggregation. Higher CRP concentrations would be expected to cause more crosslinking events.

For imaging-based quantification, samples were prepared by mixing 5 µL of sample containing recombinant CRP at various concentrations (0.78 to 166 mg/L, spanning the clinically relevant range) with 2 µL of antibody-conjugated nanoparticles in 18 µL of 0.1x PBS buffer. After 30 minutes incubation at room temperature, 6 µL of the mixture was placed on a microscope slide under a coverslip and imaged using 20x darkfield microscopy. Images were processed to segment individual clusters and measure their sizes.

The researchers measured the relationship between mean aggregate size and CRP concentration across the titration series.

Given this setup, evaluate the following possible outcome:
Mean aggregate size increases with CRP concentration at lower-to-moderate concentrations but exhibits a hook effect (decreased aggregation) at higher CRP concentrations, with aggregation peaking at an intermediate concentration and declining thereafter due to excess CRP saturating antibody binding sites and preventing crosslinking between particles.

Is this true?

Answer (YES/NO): NO